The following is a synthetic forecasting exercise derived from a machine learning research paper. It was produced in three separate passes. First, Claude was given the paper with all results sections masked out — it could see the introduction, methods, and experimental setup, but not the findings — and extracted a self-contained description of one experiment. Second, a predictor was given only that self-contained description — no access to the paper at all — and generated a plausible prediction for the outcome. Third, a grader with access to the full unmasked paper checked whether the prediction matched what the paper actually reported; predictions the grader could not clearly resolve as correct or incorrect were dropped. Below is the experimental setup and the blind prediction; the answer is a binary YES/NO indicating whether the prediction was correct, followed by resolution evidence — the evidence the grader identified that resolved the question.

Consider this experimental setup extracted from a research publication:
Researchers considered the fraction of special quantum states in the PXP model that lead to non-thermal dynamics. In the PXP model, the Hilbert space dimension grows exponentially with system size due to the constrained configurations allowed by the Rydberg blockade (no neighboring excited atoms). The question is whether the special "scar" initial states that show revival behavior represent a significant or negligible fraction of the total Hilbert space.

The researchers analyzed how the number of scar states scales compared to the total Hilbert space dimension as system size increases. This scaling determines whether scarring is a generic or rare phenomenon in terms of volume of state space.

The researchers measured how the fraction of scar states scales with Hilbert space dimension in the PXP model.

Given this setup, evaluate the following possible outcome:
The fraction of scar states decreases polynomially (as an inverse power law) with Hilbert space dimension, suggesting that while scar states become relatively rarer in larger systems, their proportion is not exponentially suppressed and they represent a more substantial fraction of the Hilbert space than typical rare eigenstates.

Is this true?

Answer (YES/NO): NO